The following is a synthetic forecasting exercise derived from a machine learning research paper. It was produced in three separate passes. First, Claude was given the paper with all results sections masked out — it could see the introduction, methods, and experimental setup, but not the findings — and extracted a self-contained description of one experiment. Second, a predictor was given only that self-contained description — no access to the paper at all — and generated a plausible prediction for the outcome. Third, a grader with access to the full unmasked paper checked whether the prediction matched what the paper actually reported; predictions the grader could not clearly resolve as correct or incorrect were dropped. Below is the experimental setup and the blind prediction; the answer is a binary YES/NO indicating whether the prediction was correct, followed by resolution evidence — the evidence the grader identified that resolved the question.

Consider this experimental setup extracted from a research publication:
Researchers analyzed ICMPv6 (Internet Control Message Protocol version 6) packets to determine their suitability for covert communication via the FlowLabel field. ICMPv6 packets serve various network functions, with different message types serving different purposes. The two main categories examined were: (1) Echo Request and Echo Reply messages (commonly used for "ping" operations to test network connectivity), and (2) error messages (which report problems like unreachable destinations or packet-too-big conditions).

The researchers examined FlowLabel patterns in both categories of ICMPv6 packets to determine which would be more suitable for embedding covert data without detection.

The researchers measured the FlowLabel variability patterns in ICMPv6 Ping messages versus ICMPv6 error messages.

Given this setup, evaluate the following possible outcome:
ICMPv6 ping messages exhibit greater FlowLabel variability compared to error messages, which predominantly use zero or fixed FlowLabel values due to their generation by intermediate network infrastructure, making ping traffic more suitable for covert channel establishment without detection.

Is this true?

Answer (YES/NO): NO